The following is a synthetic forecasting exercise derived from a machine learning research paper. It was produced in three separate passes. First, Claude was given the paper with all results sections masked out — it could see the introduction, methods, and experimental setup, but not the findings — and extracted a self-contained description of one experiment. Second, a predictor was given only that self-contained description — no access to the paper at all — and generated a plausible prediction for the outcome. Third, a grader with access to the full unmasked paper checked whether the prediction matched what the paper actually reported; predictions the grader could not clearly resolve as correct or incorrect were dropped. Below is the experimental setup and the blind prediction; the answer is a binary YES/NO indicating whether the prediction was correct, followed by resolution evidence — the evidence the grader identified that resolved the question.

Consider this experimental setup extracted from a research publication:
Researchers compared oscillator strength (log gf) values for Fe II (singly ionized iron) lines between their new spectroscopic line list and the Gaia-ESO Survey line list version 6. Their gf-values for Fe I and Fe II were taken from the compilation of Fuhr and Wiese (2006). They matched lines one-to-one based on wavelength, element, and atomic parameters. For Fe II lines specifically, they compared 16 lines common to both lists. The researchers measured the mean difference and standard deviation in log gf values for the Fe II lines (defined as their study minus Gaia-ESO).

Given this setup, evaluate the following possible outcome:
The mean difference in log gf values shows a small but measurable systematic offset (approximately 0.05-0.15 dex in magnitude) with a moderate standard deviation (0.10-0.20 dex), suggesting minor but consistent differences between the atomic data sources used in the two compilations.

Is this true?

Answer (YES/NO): NO